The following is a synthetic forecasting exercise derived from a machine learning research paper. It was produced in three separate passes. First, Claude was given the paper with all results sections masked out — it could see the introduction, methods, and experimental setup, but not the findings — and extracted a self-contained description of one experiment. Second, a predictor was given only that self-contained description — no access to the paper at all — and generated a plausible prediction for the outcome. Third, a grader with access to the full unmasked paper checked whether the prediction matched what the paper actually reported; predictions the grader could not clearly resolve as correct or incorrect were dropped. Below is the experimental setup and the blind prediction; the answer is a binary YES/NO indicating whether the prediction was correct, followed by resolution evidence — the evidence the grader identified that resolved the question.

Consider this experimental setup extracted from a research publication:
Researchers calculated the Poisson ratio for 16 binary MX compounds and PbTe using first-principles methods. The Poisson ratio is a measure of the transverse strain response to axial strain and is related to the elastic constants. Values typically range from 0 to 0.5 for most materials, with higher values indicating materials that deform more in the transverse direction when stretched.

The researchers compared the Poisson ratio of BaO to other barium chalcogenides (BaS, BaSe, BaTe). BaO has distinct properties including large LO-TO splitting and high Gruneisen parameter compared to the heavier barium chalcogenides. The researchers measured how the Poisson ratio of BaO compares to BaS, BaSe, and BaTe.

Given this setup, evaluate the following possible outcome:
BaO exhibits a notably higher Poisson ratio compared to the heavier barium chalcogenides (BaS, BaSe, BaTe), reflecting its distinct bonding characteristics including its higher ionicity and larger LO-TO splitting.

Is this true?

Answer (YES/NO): YES